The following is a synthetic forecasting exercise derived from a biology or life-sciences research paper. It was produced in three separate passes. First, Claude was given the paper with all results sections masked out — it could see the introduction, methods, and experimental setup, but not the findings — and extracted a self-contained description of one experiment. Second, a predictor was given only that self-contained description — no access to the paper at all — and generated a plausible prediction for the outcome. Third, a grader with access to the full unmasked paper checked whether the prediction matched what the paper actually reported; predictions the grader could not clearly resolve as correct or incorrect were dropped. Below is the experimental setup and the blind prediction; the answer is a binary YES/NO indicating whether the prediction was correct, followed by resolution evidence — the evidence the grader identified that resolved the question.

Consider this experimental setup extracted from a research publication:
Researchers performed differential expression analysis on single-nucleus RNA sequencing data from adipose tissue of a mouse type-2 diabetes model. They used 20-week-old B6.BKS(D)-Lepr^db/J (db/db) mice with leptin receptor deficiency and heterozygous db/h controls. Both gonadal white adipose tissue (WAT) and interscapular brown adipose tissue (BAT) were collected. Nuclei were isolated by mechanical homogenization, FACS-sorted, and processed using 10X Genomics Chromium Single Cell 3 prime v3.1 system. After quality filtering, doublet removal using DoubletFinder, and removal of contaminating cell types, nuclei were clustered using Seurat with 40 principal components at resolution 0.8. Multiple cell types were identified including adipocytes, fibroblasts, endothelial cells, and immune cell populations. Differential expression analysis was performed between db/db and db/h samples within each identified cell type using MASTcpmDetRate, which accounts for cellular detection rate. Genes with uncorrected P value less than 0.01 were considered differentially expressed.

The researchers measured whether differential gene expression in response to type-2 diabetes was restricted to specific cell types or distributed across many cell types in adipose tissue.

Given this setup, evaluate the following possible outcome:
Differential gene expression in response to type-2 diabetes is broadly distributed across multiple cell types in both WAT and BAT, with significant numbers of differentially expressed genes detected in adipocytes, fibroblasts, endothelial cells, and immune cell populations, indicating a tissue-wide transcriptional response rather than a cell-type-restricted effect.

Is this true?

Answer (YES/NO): YES